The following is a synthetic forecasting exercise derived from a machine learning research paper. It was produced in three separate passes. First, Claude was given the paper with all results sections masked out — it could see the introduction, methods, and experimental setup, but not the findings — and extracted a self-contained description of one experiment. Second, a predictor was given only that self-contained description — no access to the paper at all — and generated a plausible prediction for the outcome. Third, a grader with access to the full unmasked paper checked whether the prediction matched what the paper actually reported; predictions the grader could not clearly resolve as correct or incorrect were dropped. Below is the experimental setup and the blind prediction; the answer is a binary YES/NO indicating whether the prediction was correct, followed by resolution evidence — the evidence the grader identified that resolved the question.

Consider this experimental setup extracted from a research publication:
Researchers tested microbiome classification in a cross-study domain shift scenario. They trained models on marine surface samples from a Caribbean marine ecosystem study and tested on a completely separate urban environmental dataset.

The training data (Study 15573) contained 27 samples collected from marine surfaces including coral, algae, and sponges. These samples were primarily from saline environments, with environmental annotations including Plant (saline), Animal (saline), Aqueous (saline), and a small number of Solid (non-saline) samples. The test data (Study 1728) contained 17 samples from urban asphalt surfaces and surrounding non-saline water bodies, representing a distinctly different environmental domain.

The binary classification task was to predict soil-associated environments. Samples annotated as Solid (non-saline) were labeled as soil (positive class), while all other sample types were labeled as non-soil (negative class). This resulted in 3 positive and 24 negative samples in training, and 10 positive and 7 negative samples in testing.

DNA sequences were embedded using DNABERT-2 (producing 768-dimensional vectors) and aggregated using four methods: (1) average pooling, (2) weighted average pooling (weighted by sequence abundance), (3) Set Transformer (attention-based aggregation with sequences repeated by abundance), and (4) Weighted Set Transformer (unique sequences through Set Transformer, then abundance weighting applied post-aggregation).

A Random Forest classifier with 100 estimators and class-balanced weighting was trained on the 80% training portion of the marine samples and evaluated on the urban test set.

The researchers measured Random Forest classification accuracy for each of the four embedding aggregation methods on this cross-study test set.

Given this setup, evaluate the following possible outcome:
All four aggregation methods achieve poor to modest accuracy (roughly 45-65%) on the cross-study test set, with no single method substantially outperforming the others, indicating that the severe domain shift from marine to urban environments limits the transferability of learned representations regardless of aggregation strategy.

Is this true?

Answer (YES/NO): NO